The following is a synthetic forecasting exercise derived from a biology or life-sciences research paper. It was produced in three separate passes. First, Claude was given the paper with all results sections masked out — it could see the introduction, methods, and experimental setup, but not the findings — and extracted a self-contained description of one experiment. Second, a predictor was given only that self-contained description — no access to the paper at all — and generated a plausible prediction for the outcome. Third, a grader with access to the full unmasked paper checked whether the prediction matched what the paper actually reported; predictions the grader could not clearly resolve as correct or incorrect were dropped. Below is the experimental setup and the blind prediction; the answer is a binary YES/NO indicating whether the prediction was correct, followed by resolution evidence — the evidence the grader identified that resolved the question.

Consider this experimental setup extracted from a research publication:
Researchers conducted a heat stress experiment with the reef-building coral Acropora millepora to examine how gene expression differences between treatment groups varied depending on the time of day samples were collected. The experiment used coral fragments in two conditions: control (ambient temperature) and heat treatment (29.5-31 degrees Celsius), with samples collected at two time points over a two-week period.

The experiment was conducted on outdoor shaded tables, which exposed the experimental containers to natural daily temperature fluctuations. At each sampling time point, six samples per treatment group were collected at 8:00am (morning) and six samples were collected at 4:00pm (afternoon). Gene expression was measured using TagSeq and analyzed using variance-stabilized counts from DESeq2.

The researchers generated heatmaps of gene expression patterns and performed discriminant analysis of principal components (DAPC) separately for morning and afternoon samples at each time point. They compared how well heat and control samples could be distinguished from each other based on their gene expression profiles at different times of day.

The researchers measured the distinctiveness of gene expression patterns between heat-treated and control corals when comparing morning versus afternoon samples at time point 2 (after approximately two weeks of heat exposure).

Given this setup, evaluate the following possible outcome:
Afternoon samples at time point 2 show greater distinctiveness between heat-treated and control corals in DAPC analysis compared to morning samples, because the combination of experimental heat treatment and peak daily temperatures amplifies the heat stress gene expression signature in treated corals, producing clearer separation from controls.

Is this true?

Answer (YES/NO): NO